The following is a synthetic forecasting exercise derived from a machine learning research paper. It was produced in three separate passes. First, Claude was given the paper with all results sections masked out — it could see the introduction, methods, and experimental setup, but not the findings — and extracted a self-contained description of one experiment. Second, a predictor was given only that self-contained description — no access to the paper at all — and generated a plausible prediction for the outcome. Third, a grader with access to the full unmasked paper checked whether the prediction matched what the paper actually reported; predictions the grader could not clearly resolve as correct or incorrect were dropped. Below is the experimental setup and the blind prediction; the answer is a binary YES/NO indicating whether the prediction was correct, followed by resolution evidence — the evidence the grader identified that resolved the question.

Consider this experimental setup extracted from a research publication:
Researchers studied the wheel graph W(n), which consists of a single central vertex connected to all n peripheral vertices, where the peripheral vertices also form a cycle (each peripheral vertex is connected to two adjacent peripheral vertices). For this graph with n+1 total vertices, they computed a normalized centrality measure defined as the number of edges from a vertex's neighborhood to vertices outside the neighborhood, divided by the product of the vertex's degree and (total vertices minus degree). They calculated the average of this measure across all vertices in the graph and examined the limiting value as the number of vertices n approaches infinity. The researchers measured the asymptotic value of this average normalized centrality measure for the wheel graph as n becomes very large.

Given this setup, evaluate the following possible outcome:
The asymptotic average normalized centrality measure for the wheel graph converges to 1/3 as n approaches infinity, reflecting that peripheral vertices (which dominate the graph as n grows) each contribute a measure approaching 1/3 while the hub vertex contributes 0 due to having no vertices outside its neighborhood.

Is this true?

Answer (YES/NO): YES